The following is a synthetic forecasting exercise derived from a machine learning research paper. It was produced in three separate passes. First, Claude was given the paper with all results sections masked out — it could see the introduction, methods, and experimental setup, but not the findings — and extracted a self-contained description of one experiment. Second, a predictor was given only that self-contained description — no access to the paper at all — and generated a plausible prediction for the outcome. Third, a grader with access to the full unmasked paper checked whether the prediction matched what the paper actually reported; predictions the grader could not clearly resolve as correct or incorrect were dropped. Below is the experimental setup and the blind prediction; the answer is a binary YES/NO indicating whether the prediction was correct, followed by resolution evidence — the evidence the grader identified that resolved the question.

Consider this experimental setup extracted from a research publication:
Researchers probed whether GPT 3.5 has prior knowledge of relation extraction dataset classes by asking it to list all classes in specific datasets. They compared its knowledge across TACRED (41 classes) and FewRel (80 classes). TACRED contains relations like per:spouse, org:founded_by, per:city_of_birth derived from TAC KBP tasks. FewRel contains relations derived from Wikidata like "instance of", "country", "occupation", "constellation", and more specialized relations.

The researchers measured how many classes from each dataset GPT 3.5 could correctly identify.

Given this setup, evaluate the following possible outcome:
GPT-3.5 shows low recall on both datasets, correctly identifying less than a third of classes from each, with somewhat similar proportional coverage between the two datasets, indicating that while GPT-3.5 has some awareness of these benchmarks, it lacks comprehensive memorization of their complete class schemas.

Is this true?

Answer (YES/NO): NO